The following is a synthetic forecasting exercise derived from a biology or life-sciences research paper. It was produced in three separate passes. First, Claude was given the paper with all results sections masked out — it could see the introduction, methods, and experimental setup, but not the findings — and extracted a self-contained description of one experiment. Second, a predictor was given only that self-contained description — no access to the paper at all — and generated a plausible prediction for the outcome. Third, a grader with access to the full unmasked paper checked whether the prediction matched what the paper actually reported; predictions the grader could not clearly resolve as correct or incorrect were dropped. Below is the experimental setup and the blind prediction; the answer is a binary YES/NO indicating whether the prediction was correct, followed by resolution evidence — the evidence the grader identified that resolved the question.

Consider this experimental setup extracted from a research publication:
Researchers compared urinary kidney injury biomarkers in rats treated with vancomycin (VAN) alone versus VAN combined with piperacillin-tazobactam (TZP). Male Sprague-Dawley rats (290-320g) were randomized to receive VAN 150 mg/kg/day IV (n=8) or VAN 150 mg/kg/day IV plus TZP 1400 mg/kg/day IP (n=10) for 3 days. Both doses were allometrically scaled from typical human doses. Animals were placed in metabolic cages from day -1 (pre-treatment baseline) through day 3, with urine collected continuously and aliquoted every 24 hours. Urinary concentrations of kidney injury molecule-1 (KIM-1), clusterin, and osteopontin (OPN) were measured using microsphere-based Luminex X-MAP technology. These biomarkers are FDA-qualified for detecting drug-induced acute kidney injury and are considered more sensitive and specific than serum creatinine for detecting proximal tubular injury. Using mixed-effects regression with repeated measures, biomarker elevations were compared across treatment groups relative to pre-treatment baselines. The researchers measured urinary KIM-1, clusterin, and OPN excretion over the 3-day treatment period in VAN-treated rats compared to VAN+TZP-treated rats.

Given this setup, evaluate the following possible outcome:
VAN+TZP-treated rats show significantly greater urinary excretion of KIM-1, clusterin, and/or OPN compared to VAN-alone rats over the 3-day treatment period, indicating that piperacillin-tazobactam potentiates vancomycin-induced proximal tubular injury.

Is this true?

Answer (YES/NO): NO